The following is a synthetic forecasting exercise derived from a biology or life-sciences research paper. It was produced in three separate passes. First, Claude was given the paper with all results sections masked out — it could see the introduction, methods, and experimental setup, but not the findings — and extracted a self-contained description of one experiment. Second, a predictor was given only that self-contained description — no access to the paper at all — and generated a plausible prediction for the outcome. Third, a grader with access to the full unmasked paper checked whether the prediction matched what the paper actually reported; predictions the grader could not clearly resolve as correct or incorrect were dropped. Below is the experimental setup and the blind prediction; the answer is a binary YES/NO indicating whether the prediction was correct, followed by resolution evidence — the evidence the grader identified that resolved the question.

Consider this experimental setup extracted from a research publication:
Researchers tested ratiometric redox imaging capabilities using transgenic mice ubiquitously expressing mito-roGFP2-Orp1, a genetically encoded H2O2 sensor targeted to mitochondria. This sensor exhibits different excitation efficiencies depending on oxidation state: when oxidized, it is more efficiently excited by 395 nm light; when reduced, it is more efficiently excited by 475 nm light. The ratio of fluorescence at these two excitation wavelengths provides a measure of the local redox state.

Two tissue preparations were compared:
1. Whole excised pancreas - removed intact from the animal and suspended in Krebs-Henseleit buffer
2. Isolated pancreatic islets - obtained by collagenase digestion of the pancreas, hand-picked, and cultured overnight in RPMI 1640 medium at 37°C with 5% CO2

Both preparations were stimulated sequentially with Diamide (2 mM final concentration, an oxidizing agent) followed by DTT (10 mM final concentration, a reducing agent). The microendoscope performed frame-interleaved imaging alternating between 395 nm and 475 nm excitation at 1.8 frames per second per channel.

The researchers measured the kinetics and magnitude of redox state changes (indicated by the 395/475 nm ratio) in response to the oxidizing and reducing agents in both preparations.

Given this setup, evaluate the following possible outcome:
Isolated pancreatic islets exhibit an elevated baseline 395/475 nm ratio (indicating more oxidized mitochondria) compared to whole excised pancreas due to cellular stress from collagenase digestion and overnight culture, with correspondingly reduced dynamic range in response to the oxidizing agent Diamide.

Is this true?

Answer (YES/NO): NO